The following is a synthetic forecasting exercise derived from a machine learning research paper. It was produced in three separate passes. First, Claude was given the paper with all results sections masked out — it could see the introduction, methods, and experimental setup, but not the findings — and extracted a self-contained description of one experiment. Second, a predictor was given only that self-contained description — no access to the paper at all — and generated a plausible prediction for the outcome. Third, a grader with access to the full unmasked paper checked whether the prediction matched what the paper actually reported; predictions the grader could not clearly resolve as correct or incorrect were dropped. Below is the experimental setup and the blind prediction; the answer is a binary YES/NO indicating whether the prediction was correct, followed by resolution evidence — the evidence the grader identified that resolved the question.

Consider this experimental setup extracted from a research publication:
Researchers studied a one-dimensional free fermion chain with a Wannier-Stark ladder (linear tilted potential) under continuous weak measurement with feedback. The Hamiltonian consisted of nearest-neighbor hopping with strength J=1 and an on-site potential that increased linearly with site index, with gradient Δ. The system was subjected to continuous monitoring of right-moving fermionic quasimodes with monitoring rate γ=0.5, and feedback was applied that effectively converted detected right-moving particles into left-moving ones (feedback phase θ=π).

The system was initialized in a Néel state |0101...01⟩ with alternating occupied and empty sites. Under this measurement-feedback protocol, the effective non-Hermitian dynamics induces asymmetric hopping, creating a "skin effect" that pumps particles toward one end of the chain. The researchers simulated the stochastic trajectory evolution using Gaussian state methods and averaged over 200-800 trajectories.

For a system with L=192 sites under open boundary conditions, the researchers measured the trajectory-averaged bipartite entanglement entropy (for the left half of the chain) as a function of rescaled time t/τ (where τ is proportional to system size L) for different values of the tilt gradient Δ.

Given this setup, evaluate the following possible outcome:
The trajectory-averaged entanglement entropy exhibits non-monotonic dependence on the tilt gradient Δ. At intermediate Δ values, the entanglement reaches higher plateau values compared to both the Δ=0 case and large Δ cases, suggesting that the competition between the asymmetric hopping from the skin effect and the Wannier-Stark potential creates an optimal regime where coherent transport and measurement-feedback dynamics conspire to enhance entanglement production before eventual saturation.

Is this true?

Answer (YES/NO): YES